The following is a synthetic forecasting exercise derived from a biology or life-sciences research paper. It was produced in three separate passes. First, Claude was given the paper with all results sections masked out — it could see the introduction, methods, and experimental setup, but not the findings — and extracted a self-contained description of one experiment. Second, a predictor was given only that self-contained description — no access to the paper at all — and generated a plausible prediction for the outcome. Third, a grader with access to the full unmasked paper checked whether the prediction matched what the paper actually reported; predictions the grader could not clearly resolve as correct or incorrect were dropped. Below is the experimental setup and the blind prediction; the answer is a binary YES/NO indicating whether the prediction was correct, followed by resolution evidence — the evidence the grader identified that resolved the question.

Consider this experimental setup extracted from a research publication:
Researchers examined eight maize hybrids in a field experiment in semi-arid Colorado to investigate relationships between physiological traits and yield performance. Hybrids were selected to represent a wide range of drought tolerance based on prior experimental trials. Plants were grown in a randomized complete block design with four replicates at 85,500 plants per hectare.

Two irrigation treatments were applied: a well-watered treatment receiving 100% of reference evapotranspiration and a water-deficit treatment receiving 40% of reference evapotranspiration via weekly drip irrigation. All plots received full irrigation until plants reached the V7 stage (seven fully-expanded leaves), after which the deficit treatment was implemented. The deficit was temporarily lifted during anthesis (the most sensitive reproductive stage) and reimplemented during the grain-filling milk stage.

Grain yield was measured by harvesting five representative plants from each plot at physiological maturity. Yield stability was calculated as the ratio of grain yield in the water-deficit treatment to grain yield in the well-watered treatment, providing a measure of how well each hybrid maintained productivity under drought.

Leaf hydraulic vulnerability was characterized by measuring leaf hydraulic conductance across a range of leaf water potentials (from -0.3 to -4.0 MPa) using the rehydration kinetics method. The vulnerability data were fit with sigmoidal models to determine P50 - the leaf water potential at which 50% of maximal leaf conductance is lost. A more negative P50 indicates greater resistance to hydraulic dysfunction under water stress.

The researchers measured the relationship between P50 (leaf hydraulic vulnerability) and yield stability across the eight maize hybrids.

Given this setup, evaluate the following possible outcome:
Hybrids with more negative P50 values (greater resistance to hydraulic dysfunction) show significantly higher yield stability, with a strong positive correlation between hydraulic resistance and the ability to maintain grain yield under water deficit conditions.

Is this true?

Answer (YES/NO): NO